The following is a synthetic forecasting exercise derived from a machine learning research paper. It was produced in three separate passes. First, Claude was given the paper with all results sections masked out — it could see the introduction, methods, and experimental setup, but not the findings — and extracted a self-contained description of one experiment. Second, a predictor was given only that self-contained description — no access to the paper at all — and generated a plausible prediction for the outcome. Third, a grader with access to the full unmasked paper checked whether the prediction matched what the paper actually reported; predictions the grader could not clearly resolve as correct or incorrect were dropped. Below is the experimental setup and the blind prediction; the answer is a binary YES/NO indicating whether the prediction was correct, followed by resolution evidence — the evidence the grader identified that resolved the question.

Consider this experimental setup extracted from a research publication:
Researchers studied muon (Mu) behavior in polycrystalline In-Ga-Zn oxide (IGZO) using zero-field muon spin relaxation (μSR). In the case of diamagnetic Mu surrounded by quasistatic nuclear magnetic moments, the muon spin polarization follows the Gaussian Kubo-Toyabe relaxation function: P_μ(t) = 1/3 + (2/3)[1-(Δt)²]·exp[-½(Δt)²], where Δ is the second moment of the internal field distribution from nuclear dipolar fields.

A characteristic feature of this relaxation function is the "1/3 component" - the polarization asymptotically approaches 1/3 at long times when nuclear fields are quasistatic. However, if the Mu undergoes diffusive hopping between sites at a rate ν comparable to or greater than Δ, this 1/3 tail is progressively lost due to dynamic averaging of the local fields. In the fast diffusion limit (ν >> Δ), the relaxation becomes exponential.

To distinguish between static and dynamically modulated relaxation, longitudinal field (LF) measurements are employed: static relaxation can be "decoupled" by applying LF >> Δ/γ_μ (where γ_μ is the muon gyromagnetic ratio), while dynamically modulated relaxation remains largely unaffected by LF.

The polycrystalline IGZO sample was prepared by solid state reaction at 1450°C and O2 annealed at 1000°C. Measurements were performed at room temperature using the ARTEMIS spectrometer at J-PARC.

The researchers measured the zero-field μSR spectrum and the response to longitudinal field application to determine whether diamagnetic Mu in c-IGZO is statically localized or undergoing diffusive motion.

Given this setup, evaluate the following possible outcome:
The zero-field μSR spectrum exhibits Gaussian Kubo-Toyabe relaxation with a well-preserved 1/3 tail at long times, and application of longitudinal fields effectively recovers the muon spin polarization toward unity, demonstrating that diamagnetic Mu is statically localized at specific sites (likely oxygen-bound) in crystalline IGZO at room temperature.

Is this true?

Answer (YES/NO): YES